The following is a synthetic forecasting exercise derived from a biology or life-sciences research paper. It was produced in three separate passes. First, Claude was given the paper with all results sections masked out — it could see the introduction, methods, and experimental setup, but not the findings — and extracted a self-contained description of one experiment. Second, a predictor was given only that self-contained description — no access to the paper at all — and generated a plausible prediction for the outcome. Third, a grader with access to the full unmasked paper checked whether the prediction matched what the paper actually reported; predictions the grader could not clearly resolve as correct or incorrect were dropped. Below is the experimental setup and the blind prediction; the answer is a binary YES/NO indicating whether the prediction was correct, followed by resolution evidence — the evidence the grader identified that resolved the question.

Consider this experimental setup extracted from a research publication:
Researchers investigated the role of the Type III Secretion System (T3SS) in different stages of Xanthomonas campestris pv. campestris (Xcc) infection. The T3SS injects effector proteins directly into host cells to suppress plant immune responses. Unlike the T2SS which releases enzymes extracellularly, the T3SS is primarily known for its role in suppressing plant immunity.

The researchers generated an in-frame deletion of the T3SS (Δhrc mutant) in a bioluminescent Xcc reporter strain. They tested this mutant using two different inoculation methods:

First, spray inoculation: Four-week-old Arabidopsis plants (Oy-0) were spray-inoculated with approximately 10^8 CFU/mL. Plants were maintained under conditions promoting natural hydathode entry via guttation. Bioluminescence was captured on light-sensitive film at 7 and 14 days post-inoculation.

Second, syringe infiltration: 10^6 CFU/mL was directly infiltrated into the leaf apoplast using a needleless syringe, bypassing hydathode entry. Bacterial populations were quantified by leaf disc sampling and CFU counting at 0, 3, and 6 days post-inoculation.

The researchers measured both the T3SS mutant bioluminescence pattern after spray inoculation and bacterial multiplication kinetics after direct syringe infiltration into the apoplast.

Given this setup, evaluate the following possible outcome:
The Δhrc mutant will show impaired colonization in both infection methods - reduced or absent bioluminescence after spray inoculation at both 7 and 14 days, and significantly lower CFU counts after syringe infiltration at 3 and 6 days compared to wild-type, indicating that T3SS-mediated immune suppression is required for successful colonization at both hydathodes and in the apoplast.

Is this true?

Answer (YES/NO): YES